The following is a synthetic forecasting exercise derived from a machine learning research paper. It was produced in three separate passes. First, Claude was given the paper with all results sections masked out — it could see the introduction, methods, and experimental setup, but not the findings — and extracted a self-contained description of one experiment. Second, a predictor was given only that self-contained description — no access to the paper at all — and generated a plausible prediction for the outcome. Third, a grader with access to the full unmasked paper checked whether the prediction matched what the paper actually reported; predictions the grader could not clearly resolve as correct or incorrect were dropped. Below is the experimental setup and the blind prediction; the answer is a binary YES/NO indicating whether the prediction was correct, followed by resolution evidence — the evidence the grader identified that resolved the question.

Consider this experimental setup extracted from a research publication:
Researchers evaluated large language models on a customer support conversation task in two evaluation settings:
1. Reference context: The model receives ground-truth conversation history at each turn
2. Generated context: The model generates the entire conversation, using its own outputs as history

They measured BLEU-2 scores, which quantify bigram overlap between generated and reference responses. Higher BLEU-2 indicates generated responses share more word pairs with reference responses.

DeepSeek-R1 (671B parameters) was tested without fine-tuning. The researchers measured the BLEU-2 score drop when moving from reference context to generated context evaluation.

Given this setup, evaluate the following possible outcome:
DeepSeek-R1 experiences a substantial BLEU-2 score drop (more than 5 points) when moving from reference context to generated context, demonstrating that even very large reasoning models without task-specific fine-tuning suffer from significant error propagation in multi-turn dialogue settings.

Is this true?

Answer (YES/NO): NO